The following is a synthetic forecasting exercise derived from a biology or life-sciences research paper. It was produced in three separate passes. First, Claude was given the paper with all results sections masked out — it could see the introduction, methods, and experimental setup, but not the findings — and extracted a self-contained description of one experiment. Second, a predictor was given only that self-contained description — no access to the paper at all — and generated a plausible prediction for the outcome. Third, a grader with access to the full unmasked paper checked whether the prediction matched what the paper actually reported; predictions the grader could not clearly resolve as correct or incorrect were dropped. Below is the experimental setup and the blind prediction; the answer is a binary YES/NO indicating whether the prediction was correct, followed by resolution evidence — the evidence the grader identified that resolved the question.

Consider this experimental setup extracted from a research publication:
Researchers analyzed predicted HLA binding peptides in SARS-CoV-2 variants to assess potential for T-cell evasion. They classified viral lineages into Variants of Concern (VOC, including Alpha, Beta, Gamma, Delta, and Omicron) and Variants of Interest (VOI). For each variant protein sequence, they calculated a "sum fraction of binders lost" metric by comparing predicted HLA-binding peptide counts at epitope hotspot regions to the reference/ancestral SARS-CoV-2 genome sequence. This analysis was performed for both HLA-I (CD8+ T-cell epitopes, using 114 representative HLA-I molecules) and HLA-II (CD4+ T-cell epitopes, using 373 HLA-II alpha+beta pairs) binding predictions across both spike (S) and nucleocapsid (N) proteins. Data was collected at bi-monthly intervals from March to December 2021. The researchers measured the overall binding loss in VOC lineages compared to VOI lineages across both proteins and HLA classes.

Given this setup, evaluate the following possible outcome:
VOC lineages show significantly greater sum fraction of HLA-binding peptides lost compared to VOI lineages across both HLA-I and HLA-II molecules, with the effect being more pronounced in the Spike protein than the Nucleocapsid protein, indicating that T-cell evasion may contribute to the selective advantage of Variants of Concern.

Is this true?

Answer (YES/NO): NO